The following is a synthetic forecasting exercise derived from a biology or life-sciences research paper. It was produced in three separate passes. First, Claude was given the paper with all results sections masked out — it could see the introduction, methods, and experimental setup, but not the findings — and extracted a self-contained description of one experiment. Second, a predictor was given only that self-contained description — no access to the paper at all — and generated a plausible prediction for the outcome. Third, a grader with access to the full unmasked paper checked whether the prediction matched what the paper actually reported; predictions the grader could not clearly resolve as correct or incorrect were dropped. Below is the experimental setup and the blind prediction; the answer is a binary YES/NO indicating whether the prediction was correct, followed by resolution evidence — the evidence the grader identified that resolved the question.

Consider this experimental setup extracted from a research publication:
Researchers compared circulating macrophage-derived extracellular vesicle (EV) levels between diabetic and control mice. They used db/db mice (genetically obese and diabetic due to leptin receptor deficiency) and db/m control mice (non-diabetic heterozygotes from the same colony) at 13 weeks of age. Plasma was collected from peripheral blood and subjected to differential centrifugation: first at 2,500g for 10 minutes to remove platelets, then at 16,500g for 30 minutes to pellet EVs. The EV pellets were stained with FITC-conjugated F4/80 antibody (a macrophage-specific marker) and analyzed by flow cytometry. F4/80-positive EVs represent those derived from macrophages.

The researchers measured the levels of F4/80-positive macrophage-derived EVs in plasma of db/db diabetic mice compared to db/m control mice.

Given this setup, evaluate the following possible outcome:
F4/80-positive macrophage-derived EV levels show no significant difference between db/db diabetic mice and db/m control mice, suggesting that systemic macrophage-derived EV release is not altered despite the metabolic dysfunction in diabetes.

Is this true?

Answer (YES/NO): NO